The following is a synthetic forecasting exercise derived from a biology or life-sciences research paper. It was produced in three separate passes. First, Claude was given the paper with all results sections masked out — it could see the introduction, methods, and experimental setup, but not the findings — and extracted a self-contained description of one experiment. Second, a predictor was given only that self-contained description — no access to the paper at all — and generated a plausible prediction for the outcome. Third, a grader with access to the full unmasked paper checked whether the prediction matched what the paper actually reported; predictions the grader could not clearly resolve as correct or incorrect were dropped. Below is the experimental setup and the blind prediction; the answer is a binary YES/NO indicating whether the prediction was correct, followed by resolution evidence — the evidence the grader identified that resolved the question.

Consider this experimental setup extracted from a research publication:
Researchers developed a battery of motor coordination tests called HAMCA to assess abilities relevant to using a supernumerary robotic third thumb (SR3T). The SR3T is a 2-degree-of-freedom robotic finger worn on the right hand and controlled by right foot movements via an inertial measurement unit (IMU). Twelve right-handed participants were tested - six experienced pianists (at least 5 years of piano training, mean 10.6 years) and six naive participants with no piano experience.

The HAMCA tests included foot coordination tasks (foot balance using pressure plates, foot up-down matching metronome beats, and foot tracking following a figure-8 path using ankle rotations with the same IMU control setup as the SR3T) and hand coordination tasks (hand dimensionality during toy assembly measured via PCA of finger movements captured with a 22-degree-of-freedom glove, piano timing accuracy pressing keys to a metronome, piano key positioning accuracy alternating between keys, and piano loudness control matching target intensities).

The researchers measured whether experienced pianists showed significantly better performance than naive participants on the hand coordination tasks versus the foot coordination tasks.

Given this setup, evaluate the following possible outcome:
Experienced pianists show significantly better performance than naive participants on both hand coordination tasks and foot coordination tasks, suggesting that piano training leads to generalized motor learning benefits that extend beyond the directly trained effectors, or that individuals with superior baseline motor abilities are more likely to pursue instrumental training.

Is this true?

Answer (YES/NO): NO